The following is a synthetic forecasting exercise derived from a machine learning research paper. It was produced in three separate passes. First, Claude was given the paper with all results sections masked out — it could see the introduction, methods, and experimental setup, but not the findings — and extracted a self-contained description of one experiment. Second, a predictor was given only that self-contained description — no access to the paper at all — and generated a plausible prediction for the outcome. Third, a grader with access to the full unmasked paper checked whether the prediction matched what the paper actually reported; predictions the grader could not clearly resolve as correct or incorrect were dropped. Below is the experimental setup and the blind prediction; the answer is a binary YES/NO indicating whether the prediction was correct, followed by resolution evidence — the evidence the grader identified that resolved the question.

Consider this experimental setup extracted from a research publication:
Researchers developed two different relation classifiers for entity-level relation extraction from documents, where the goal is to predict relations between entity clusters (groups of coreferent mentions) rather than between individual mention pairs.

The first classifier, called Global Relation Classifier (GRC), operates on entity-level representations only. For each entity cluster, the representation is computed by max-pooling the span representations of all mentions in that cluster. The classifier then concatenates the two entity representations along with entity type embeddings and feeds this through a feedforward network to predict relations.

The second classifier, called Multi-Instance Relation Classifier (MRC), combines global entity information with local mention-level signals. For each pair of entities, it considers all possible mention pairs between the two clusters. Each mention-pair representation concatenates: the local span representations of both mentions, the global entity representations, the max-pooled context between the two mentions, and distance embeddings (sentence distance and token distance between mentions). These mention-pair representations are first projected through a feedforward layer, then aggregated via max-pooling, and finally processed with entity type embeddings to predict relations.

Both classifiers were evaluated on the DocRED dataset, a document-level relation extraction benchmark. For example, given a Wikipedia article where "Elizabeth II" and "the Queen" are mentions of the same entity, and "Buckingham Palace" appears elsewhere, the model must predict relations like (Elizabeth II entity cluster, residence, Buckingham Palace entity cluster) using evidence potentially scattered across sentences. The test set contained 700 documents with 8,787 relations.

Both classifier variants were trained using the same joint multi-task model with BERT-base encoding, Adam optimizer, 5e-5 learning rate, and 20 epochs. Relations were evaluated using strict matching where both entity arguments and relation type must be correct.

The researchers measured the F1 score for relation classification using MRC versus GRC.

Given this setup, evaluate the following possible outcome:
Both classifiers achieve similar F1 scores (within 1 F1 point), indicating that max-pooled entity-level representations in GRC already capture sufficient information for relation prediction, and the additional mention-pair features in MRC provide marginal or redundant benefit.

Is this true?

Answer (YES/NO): NO